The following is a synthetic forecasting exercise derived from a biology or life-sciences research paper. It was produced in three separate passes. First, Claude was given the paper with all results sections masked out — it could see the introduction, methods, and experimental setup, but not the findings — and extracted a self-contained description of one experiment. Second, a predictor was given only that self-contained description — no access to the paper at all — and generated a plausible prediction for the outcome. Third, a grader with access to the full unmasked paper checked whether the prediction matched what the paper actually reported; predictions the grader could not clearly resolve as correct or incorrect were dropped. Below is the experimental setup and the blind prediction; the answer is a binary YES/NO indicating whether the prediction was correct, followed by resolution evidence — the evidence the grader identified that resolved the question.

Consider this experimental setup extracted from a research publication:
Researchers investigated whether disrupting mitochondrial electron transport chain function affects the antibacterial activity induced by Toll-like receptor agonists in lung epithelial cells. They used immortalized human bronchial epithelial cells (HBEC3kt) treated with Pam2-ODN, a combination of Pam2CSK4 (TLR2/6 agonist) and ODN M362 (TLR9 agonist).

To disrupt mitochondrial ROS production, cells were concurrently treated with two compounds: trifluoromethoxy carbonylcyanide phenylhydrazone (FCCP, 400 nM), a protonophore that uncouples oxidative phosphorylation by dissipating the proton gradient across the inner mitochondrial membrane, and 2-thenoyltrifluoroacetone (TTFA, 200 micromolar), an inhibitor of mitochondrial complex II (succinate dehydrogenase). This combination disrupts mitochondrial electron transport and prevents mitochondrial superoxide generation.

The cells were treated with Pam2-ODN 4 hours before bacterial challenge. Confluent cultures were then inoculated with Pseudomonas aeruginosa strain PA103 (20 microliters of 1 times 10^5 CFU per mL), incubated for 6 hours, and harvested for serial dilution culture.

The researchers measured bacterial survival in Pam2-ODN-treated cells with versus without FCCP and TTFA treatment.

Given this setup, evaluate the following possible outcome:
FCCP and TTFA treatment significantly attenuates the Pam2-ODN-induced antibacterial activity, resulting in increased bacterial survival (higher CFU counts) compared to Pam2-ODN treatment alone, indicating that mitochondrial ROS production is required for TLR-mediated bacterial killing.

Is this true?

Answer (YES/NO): YES